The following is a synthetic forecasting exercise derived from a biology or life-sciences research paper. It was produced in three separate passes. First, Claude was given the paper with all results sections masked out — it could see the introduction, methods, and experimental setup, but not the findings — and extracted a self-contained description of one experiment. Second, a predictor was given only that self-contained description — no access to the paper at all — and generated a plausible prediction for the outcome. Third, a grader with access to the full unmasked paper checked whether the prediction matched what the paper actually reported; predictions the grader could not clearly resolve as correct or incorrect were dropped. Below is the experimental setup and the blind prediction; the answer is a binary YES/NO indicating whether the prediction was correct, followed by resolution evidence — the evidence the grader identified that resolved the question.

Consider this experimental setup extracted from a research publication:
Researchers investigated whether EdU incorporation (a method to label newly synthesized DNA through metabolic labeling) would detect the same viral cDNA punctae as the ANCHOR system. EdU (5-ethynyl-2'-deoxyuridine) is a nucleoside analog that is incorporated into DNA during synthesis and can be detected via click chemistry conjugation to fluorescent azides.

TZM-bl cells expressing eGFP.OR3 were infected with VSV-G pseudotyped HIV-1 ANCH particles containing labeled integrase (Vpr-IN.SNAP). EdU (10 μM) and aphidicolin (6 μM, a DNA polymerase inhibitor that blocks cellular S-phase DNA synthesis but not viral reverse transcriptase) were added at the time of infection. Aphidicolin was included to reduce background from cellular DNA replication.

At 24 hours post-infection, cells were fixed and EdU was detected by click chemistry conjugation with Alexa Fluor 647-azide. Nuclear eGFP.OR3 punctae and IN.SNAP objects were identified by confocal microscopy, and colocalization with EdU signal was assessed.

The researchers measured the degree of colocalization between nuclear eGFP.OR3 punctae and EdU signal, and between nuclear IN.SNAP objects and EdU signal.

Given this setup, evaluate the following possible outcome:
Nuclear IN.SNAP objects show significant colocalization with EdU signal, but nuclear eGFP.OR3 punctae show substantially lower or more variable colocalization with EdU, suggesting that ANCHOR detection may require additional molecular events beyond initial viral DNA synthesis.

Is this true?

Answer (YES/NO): NO